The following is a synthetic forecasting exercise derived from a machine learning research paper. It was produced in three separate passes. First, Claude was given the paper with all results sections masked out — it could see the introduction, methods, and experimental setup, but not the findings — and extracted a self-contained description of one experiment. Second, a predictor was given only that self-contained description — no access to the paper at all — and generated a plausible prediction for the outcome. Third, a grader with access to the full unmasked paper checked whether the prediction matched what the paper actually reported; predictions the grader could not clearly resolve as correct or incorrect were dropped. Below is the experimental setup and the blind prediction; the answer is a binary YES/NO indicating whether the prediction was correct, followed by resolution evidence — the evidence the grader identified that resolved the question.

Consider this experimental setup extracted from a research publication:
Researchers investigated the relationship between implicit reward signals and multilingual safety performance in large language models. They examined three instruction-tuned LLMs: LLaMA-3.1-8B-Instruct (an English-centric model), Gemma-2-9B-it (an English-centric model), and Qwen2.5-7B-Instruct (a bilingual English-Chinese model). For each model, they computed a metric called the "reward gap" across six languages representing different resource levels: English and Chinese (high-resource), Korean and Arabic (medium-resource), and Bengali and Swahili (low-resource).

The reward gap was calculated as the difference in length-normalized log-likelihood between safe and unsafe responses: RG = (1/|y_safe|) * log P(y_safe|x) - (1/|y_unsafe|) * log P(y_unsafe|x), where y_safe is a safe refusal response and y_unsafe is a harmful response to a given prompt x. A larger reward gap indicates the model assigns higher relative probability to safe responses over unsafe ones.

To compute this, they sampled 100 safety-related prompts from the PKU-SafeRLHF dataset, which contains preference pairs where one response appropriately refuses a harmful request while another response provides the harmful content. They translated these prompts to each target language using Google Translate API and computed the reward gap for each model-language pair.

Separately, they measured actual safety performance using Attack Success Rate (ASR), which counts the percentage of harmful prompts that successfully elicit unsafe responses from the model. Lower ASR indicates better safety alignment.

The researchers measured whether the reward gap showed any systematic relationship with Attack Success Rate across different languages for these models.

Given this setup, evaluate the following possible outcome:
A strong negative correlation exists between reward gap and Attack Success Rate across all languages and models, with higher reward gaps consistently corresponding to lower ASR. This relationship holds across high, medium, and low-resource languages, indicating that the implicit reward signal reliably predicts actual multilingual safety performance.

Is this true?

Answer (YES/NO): NO